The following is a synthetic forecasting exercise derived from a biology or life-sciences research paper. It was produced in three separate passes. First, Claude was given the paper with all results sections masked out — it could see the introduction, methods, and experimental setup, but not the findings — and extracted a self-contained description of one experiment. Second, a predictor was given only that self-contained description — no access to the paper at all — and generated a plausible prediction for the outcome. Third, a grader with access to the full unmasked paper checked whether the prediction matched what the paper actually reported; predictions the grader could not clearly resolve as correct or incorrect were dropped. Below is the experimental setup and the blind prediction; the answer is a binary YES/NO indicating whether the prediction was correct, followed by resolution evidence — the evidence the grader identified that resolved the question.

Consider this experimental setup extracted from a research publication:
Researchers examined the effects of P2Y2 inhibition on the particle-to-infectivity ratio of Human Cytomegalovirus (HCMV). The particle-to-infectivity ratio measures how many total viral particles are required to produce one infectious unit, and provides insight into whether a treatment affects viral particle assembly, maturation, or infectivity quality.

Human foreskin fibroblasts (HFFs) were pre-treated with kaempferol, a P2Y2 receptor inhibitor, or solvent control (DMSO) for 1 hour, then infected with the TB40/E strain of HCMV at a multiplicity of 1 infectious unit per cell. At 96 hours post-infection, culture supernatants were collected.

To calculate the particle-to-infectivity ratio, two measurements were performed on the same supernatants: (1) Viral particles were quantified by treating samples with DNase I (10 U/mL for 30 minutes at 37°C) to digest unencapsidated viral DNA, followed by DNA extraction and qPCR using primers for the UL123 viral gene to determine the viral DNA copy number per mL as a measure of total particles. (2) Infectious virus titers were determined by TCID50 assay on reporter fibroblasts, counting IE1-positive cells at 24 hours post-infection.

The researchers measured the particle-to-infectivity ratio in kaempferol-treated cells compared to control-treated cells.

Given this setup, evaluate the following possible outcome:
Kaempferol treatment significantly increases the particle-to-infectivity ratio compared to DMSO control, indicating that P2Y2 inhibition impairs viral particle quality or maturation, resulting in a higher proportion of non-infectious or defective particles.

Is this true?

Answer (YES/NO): NO